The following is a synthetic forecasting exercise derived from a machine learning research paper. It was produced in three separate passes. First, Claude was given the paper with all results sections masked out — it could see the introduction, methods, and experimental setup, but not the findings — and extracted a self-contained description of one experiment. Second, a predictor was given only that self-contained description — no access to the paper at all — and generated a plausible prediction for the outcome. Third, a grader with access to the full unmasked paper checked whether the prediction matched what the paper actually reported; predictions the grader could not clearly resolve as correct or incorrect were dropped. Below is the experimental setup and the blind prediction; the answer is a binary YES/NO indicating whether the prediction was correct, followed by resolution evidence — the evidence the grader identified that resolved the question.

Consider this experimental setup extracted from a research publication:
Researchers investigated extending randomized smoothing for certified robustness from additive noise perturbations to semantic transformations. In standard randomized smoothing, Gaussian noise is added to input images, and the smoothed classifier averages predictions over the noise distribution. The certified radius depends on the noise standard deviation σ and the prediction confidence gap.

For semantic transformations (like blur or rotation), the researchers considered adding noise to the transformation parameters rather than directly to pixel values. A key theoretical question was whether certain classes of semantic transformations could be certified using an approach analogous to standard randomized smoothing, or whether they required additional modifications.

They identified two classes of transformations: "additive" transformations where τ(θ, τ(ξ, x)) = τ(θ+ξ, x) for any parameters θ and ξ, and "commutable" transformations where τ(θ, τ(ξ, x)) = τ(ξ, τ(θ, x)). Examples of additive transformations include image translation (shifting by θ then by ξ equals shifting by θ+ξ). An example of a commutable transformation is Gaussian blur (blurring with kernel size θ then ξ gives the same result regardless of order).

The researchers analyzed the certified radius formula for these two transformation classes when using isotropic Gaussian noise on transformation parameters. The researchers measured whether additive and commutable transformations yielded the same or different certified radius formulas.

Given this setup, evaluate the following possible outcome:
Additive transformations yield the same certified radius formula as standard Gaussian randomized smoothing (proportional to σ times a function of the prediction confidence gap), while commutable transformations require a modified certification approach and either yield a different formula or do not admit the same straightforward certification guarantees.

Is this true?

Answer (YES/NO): NO